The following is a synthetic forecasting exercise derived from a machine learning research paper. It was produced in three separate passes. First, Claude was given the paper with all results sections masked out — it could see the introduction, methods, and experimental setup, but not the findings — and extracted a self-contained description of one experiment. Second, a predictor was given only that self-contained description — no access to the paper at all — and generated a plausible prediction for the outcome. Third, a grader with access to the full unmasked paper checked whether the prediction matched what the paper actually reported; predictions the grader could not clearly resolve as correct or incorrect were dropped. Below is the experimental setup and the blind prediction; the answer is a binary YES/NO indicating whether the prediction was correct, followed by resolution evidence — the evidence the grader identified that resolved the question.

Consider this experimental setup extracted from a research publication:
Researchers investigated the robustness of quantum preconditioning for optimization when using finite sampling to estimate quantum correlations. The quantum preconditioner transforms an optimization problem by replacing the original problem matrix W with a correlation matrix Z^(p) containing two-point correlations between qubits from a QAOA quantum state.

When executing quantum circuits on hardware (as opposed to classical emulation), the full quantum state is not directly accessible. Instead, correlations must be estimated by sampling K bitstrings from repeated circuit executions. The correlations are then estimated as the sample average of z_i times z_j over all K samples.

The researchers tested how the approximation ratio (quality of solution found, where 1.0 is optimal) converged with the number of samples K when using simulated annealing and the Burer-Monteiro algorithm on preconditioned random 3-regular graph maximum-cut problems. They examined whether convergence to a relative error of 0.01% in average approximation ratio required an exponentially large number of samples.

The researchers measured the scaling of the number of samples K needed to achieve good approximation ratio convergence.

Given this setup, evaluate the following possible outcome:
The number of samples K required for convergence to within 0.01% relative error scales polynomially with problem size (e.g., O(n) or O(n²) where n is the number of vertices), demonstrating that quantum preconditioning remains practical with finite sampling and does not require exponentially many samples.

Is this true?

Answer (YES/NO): NO